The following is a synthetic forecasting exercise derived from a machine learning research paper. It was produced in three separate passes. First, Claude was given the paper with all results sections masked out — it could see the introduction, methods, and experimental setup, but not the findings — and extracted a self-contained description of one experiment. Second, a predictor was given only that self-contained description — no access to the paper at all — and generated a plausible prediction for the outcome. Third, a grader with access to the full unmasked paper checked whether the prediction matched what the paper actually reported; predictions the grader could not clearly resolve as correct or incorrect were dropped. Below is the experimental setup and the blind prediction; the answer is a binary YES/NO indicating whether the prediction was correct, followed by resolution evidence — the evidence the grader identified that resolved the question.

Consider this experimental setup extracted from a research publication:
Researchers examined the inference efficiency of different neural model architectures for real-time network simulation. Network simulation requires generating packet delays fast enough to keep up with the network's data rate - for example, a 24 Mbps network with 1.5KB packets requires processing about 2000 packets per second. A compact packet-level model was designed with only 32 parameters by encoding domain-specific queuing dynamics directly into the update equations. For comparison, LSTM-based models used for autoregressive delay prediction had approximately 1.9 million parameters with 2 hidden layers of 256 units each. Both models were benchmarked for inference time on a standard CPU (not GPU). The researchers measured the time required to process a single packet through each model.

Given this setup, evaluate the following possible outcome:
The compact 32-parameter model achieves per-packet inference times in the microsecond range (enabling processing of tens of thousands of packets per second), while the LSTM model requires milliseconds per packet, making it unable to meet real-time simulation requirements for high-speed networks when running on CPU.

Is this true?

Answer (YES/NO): NO